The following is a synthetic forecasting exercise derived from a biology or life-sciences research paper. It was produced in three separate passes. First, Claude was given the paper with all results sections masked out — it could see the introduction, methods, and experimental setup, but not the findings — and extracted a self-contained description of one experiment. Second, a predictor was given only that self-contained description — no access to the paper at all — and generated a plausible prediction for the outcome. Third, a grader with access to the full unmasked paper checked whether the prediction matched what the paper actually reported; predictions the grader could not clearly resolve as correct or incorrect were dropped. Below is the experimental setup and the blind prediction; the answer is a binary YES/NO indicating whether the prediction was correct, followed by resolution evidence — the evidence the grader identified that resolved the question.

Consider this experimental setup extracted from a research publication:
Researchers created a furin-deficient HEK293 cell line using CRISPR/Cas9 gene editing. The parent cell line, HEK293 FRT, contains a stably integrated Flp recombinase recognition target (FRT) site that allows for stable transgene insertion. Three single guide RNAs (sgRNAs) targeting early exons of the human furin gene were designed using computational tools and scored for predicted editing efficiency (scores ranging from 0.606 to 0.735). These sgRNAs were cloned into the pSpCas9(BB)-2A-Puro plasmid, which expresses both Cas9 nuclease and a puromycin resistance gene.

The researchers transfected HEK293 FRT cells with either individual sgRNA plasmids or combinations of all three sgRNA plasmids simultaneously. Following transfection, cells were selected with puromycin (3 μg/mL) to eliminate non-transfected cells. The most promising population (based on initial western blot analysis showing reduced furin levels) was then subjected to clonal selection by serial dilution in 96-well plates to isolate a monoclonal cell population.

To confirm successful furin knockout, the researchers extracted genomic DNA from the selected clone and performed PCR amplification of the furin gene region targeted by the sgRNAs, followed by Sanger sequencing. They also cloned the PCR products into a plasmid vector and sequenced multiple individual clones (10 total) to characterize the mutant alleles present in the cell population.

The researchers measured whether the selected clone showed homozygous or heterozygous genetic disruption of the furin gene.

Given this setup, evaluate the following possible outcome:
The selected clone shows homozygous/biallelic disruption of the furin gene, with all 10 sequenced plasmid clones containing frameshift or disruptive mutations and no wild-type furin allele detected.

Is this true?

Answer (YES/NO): YES